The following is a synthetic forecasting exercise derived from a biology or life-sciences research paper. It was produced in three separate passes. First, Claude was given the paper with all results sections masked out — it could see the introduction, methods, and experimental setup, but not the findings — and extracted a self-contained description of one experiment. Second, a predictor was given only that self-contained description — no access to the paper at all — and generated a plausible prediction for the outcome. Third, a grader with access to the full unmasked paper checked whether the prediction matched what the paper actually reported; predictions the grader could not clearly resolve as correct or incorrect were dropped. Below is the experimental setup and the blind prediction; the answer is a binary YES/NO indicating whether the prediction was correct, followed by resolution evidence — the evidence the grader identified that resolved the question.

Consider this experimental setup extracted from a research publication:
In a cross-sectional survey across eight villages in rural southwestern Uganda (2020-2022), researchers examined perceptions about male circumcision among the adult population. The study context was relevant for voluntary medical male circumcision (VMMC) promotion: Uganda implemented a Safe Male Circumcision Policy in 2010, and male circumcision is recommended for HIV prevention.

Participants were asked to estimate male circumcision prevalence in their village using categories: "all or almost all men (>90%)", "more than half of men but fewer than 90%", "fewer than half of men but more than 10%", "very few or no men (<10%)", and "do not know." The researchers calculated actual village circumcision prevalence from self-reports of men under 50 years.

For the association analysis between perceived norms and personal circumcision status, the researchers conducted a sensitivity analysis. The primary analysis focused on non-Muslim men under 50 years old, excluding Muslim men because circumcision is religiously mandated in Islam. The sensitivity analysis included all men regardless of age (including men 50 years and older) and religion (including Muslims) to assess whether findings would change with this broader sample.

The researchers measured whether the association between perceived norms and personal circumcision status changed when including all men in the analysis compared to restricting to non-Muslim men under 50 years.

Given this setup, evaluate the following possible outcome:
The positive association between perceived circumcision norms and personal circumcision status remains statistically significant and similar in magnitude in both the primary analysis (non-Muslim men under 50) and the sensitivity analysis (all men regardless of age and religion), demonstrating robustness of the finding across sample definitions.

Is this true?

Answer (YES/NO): YES